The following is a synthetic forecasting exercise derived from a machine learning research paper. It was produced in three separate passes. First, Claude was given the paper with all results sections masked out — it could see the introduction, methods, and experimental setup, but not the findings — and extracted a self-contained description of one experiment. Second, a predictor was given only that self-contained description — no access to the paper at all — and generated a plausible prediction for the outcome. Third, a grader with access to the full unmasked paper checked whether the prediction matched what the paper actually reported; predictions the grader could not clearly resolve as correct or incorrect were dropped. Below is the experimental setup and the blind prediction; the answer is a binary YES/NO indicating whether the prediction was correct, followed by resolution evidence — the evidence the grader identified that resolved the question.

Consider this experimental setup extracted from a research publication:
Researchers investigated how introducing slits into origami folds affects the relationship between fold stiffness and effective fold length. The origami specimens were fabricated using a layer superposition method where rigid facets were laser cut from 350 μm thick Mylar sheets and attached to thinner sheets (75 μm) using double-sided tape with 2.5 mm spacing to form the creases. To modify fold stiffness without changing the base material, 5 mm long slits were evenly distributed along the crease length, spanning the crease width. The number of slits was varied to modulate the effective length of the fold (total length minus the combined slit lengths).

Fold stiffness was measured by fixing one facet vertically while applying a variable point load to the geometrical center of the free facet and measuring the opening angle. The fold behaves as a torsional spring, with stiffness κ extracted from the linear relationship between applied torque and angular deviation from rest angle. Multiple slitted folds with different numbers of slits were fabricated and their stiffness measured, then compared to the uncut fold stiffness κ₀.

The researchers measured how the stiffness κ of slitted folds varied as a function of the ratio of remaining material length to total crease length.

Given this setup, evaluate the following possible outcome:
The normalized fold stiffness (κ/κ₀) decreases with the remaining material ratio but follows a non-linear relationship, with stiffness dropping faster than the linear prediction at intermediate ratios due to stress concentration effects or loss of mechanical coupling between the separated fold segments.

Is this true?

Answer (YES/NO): NO